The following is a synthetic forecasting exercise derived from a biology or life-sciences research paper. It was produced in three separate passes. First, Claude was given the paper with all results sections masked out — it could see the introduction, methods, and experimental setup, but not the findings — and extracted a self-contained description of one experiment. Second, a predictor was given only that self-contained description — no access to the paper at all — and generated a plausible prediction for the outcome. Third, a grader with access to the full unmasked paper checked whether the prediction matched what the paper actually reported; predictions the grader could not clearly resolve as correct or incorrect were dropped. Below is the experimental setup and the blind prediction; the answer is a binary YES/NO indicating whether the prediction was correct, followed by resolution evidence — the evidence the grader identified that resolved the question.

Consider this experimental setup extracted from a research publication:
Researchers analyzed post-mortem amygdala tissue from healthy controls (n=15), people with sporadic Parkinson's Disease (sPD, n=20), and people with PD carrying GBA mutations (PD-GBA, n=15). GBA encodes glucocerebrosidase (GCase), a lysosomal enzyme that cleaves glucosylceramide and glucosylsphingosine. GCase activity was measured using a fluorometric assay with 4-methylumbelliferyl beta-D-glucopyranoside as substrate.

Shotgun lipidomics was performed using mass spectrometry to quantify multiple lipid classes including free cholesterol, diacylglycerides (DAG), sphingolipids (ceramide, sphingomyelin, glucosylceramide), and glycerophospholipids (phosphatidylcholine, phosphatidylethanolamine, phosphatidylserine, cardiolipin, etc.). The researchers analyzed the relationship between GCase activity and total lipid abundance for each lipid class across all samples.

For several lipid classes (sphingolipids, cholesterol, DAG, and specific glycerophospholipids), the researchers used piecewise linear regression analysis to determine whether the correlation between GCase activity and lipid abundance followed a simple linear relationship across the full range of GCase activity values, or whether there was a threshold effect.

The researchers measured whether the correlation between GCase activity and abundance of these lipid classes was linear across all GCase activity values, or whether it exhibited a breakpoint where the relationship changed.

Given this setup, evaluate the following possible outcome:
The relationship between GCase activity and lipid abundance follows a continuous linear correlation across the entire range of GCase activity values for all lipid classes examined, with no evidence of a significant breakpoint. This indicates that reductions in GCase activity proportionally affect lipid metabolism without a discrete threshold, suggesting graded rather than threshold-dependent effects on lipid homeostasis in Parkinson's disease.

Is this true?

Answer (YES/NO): NO